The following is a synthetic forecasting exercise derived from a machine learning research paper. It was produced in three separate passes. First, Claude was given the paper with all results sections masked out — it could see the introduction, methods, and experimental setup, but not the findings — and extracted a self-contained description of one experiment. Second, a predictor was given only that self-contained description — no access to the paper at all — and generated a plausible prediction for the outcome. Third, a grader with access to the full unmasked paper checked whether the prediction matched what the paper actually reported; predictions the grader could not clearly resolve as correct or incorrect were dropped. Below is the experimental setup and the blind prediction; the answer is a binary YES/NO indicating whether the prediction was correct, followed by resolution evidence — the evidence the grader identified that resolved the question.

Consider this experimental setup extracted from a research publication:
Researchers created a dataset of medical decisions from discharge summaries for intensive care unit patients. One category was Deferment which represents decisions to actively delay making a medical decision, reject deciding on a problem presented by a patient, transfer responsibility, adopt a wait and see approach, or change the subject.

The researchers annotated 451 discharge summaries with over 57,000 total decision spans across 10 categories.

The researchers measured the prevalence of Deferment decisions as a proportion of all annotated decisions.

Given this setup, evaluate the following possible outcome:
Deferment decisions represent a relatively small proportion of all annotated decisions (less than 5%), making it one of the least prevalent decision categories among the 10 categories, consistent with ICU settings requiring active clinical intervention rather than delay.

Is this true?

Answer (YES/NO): YES